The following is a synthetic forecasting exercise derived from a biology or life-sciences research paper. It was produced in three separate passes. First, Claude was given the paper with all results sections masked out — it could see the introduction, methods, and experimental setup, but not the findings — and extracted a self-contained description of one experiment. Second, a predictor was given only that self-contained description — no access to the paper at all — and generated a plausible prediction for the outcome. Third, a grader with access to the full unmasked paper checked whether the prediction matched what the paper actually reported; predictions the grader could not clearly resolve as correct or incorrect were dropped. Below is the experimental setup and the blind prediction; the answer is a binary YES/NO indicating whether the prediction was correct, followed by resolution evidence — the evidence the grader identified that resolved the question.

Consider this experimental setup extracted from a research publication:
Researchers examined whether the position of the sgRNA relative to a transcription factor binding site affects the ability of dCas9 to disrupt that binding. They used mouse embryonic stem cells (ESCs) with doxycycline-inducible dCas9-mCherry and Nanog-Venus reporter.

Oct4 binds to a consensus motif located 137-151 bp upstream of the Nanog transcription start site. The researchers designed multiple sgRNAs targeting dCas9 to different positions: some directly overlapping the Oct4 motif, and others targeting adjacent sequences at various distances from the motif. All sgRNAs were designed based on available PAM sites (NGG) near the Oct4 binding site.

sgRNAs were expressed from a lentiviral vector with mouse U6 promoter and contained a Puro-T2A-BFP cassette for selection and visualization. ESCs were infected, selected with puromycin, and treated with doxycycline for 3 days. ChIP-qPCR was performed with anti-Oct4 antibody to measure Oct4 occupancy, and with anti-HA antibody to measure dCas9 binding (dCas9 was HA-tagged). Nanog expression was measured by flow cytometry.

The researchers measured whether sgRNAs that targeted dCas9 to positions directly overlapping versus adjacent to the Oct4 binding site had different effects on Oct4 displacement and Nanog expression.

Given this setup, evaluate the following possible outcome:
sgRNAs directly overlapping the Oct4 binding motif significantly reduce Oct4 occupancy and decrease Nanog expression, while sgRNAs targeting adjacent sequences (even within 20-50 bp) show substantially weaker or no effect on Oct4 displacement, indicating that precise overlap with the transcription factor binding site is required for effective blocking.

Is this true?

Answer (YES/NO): YES